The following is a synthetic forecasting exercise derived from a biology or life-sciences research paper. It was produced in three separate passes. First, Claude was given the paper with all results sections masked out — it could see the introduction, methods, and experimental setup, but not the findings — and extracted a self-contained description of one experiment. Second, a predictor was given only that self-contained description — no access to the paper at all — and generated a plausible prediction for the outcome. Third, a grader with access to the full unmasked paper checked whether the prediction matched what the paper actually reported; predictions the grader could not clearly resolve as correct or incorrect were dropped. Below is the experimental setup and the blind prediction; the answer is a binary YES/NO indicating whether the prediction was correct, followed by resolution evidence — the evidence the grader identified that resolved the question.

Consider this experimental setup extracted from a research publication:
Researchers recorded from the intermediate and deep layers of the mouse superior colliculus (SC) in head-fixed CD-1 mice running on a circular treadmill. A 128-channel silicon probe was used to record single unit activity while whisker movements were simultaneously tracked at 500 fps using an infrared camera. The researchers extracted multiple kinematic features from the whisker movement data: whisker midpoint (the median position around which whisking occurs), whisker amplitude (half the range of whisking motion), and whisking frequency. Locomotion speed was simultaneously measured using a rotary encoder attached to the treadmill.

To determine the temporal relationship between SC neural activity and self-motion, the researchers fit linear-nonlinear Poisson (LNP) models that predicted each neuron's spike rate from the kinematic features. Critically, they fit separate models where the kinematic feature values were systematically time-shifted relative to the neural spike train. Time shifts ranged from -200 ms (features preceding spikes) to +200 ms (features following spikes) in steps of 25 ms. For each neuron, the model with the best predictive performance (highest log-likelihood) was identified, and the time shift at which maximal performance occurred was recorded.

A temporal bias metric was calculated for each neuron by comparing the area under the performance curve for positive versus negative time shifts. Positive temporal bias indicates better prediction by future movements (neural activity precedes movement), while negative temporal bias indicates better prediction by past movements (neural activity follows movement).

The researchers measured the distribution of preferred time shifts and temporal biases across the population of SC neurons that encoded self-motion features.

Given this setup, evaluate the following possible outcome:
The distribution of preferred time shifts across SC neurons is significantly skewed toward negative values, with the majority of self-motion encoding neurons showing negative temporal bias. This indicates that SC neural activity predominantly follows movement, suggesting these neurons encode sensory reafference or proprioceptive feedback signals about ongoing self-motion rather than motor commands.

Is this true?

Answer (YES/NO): NO